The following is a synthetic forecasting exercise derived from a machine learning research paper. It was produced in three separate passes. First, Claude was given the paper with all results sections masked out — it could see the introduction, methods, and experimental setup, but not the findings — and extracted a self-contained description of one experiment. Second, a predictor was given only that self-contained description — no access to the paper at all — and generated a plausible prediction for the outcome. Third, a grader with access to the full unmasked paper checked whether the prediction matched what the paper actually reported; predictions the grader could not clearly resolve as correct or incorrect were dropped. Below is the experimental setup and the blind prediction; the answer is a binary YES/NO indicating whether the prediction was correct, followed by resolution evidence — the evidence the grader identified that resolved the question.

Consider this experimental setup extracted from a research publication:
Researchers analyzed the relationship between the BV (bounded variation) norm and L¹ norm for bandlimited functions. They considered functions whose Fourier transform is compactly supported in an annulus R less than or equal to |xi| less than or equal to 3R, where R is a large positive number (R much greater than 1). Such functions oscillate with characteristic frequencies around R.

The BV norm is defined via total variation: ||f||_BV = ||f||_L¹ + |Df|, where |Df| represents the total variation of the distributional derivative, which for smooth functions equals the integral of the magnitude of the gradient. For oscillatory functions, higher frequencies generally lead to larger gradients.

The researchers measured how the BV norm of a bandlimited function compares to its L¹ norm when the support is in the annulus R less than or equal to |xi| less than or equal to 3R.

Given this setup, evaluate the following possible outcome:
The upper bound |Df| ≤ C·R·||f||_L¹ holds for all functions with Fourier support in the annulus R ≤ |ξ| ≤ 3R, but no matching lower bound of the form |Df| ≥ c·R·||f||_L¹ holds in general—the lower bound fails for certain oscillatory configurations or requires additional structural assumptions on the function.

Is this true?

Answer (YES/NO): NO